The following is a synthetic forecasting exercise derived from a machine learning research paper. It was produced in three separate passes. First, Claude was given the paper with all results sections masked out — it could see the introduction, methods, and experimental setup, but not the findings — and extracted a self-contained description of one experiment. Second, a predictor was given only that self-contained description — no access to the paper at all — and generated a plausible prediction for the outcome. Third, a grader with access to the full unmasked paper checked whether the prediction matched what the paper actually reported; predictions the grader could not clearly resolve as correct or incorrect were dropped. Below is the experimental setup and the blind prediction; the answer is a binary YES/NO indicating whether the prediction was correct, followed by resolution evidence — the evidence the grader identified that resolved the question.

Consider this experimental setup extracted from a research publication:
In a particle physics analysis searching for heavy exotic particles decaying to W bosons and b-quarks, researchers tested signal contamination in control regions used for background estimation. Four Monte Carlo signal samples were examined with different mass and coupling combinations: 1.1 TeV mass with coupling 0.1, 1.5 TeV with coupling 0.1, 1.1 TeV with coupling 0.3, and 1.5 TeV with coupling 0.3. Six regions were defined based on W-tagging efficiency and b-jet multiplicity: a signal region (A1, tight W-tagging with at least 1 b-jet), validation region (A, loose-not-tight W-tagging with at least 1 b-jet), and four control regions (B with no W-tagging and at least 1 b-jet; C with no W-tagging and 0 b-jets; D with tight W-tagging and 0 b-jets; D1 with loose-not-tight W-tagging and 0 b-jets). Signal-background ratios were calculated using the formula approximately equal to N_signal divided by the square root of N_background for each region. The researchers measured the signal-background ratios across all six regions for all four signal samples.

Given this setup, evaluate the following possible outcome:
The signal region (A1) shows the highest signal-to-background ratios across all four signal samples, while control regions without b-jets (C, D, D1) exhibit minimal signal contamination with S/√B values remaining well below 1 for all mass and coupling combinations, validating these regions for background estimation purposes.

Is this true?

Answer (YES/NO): YES